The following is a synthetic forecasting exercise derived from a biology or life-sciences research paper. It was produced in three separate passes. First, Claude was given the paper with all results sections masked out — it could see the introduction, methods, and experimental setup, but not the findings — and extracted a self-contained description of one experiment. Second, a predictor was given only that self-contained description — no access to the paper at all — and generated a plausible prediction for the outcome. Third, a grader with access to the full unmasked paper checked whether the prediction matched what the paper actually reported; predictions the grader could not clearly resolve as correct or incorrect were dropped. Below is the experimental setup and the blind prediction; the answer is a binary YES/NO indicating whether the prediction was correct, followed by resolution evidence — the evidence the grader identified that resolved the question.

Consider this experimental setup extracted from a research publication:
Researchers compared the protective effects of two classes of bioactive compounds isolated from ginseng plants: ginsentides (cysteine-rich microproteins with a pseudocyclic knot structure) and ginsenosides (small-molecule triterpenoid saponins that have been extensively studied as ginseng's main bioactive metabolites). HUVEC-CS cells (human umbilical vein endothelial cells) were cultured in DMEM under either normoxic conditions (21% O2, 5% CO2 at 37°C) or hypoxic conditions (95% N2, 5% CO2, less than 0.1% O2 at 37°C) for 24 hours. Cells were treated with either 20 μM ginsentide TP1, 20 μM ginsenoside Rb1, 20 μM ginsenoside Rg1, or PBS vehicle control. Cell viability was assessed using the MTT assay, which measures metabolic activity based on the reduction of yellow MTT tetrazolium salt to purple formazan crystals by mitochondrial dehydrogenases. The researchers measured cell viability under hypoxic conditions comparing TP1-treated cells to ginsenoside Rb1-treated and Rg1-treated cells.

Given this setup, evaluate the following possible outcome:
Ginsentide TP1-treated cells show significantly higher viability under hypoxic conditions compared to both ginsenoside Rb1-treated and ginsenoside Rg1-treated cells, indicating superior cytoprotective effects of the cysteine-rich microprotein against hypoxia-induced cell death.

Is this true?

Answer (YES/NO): YES